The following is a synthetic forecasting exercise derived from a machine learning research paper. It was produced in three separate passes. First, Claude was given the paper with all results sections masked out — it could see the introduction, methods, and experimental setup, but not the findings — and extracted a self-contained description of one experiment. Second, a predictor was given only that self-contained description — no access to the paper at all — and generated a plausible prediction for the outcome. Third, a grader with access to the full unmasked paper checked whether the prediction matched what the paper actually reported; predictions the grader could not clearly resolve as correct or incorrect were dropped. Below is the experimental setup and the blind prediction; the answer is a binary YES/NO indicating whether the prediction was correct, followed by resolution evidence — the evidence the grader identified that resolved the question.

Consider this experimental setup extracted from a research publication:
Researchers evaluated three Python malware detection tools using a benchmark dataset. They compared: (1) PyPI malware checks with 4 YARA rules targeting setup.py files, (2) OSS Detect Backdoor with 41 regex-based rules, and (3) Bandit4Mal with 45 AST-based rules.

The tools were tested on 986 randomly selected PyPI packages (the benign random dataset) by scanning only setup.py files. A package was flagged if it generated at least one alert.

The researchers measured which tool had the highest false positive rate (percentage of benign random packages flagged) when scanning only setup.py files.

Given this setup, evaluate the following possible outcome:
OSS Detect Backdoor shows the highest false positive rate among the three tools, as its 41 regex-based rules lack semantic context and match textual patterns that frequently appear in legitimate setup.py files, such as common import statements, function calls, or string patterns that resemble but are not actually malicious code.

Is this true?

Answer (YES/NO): NO